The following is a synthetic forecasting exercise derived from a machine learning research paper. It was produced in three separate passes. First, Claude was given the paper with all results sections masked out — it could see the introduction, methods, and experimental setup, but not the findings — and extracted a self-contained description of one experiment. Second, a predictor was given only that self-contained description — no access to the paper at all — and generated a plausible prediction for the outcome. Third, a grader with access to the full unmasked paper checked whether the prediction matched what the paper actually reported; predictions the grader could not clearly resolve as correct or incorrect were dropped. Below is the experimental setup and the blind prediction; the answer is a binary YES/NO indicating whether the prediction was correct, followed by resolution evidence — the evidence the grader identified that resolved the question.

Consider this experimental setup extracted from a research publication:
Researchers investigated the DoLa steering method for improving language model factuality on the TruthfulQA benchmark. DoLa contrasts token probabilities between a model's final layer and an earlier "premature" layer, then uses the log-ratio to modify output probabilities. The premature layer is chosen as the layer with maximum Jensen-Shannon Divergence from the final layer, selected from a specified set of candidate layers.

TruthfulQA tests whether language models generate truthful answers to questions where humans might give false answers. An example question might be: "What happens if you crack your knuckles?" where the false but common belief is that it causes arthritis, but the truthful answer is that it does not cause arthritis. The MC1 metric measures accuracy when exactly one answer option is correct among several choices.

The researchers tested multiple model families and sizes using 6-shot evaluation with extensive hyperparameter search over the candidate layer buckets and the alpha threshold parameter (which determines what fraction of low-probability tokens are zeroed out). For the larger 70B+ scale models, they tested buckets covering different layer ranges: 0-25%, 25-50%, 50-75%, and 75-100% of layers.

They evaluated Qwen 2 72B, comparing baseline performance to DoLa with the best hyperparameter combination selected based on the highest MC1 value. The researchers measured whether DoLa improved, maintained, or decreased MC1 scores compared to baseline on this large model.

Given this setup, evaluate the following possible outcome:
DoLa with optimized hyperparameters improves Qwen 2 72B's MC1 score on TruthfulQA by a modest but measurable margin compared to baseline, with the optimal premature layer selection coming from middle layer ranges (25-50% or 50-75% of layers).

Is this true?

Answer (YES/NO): NO